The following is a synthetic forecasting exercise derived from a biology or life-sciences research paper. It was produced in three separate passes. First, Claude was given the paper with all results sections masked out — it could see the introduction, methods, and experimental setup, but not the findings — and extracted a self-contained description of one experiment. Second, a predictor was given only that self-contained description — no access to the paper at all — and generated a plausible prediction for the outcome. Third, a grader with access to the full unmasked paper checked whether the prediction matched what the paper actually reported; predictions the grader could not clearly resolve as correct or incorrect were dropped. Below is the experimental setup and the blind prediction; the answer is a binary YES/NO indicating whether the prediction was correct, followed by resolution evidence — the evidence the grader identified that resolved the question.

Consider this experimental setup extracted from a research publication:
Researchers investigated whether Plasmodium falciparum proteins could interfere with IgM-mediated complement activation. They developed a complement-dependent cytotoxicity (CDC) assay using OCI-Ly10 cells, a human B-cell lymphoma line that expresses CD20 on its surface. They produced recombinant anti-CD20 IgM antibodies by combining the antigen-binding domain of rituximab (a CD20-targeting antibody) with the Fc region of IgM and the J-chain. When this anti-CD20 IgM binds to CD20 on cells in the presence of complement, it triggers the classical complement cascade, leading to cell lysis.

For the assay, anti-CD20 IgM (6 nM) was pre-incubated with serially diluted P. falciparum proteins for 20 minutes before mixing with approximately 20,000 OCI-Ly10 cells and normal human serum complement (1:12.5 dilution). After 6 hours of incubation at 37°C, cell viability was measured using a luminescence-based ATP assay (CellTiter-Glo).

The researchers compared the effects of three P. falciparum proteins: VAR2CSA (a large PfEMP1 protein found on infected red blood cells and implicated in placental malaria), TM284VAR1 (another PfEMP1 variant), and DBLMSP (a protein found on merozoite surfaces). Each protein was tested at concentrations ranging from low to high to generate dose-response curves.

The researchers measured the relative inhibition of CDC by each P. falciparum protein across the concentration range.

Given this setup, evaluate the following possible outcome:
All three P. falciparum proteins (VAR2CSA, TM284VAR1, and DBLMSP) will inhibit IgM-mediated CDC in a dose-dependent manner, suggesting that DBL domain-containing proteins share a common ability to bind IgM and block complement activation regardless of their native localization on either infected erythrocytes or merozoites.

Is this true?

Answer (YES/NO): YES